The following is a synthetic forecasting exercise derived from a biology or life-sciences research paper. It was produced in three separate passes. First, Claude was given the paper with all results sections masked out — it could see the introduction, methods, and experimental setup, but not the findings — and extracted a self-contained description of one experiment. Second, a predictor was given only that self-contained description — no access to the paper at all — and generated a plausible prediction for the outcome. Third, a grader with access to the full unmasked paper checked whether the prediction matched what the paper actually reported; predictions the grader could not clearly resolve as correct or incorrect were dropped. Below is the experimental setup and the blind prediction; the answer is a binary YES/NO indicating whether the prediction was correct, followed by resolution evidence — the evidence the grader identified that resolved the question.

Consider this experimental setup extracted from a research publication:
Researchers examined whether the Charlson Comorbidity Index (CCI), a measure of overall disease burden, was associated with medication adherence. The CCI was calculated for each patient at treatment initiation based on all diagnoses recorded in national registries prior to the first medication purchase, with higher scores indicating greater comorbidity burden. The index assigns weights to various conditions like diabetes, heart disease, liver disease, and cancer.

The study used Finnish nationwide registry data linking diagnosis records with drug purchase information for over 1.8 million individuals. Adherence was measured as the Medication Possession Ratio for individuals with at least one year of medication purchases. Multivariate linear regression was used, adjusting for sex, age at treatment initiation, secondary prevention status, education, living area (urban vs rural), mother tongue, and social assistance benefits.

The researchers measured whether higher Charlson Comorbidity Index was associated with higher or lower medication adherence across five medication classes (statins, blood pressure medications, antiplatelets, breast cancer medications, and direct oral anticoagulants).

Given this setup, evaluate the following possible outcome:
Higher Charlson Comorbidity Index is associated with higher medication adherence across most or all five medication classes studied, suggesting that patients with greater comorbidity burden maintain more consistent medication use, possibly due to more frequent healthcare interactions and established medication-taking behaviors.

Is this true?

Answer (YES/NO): NO